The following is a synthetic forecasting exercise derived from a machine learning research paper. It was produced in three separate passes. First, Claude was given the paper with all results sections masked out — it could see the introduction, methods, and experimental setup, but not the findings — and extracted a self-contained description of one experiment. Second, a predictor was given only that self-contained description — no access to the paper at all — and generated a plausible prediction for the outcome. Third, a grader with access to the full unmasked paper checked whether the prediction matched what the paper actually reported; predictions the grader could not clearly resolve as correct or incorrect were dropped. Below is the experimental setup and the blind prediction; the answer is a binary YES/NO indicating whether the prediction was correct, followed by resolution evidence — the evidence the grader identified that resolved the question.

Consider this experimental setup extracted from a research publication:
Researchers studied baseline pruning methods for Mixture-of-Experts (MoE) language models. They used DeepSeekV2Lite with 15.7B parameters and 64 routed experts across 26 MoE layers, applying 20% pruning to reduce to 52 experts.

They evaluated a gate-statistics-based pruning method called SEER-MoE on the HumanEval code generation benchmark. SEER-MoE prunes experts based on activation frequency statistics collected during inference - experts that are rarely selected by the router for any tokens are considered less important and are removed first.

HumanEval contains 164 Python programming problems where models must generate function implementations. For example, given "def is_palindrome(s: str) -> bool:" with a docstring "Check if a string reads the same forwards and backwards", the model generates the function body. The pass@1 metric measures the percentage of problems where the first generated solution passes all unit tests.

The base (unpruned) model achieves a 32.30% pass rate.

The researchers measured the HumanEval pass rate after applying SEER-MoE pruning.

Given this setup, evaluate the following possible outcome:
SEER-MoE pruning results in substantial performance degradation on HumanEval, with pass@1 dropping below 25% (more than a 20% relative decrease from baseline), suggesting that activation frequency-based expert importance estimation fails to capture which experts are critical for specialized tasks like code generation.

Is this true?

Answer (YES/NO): YES